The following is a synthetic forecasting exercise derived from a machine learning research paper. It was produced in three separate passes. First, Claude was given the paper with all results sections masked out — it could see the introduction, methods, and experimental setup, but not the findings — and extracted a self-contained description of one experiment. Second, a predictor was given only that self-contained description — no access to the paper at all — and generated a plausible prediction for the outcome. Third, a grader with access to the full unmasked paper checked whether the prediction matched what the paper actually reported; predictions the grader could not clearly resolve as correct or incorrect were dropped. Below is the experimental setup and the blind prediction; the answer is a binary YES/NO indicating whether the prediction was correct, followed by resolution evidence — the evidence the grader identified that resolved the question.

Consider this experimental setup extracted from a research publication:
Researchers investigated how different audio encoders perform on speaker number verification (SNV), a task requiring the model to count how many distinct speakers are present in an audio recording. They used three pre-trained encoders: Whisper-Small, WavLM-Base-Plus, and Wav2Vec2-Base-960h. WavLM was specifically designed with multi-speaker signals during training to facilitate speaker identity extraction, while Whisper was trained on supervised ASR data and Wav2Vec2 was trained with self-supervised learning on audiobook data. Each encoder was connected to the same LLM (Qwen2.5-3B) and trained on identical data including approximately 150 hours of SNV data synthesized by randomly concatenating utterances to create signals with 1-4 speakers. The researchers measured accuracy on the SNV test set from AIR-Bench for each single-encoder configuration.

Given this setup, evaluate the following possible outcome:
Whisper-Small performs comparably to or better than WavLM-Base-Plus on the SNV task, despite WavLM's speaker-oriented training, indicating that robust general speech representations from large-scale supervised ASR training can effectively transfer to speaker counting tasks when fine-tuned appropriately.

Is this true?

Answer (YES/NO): NO